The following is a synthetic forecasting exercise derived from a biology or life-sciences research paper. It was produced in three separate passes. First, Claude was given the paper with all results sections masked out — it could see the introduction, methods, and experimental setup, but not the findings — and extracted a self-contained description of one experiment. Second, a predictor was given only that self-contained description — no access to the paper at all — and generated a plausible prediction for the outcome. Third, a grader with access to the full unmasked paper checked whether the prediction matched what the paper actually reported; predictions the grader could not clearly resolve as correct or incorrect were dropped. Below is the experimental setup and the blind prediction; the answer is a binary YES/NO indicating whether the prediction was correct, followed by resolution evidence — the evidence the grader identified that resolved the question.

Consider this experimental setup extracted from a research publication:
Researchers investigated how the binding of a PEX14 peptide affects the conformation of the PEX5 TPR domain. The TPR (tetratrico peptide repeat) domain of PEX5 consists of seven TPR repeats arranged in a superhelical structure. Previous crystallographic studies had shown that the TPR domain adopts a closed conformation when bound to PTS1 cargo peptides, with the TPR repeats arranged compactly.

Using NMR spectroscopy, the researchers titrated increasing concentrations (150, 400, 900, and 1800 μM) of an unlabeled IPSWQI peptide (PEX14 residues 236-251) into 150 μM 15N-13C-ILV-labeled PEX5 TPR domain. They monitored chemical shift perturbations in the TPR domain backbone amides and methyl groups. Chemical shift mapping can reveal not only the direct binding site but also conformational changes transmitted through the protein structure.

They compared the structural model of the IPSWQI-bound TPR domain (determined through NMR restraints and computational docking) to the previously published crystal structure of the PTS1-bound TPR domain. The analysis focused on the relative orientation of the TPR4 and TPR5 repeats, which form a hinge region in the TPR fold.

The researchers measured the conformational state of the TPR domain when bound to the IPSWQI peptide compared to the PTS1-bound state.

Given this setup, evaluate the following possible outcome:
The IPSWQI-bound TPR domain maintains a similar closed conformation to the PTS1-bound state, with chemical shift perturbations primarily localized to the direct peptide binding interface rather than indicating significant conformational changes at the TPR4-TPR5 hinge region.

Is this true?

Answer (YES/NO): NO